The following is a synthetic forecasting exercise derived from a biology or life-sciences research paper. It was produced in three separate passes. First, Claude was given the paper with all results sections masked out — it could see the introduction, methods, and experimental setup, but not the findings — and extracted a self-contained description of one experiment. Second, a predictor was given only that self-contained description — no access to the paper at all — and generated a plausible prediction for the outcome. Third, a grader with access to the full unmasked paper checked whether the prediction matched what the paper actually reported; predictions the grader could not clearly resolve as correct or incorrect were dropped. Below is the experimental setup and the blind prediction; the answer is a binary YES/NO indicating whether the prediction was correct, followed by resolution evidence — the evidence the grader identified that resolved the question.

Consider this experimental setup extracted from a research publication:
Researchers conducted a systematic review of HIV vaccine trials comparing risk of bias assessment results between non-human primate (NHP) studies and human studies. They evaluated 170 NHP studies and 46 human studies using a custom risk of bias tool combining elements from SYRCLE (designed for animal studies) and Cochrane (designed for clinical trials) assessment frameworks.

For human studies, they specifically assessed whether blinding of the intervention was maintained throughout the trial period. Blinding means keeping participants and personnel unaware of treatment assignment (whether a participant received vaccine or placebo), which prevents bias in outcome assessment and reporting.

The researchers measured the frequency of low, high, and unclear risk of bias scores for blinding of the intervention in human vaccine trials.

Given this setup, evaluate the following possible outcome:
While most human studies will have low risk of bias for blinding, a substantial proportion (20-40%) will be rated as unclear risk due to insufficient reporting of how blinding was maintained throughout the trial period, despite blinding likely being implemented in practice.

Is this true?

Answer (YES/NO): NO